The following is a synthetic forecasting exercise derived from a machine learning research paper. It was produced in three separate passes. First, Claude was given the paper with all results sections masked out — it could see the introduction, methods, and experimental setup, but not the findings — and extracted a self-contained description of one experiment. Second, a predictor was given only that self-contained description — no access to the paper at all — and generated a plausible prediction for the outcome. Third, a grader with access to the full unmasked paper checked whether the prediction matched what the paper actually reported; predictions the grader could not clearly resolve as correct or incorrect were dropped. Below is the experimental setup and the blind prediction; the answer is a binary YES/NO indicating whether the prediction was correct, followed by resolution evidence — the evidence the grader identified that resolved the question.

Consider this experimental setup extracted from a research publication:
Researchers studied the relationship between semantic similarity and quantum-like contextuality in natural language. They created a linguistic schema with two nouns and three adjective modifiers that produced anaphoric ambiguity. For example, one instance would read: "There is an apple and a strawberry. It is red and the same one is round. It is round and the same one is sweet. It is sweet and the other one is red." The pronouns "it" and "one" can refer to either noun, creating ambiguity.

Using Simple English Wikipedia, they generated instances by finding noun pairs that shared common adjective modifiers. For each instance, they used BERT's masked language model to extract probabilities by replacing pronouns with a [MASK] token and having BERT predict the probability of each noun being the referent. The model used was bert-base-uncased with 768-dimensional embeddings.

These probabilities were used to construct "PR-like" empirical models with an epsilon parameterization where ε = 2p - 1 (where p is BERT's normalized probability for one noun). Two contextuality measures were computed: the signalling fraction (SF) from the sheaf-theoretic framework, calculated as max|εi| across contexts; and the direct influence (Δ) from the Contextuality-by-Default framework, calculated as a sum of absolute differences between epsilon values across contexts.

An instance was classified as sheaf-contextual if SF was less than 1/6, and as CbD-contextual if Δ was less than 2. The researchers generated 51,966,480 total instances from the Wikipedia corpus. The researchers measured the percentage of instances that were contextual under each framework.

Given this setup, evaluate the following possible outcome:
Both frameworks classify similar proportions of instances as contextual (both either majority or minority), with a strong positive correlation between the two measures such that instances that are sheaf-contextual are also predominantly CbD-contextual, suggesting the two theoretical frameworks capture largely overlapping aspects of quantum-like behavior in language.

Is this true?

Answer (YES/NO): NO